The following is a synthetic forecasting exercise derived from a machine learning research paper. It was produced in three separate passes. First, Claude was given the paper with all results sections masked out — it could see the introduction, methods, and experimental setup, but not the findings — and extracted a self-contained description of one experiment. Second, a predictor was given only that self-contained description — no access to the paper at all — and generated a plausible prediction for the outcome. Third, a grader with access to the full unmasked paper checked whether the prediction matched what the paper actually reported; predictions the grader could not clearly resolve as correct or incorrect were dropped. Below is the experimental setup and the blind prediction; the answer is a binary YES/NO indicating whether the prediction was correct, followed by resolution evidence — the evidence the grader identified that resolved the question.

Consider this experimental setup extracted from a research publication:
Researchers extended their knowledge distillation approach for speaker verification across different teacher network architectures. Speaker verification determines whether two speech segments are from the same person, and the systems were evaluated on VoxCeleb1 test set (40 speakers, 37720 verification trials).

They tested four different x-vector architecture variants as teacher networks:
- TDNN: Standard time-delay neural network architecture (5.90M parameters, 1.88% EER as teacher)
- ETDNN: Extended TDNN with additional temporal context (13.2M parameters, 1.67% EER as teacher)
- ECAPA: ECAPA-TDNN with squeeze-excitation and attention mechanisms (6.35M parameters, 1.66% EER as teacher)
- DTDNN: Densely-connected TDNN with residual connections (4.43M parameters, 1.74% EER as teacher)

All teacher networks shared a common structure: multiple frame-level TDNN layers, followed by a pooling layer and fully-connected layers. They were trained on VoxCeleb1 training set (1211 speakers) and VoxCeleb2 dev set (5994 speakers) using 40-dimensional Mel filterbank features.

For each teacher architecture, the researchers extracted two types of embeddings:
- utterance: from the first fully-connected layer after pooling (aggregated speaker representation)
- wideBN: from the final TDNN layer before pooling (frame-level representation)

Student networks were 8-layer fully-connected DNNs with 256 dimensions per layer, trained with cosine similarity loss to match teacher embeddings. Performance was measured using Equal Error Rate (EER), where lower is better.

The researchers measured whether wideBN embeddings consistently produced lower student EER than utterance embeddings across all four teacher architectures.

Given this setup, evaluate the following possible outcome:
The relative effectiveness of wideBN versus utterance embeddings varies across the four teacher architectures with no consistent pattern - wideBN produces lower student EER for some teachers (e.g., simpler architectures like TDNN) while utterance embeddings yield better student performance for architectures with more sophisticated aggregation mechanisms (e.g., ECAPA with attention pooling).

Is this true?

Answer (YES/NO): NO